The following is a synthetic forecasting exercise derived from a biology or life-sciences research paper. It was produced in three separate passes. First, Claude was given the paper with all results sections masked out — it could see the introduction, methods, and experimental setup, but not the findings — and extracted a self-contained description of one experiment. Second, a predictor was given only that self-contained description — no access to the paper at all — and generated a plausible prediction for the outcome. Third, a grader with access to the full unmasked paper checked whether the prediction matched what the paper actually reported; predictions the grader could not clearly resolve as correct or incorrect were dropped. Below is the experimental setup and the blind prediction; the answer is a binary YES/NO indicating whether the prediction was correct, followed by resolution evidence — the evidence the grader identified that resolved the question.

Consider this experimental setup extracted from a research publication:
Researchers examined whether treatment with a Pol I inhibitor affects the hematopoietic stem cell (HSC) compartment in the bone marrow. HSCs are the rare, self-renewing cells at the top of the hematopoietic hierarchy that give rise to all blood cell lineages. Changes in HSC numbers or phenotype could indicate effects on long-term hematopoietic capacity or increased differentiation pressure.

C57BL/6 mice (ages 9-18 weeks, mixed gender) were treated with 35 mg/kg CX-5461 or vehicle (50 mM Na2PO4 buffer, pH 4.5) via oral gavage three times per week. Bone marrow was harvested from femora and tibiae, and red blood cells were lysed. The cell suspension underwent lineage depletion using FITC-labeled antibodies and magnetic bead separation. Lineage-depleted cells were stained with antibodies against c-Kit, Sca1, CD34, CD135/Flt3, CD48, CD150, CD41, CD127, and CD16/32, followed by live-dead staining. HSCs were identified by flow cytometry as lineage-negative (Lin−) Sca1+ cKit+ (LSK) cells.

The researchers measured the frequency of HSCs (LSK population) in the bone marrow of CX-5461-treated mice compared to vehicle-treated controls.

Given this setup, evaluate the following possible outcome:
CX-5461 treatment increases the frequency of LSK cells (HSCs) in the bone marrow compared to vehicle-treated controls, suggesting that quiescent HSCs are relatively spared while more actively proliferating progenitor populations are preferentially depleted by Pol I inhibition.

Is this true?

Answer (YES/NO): YES